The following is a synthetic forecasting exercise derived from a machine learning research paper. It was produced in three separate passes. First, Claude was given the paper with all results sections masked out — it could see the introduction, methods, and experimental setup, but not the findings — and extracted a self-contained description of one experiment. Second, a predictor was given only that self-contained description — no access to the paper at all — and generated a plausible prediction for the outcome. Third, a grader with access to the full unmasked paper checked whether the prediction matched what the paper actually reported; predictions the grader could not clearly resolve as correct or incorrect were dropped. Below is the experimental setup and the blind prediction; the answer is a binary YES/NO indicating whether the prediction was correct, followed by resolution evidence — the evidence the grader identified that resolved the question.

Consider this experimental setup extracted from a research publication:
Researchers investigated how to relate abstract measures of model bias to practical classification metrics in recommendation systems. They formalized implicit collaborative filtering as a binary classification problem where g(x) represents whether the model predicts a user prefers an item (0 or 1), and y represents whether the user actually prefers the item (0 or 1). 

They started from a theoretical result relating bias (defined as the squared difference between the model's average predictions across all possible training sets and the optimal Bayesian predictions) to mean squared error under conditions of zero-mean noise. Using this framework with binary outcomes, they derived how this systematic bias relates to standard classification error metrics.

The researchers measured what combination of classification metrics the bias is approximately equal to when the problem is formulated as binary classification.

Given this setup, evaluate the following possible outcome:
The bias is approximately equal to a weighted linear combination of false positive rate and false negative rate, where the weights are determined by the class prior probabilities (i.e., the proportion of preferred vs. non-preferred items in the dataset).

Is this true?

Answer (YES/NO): NO